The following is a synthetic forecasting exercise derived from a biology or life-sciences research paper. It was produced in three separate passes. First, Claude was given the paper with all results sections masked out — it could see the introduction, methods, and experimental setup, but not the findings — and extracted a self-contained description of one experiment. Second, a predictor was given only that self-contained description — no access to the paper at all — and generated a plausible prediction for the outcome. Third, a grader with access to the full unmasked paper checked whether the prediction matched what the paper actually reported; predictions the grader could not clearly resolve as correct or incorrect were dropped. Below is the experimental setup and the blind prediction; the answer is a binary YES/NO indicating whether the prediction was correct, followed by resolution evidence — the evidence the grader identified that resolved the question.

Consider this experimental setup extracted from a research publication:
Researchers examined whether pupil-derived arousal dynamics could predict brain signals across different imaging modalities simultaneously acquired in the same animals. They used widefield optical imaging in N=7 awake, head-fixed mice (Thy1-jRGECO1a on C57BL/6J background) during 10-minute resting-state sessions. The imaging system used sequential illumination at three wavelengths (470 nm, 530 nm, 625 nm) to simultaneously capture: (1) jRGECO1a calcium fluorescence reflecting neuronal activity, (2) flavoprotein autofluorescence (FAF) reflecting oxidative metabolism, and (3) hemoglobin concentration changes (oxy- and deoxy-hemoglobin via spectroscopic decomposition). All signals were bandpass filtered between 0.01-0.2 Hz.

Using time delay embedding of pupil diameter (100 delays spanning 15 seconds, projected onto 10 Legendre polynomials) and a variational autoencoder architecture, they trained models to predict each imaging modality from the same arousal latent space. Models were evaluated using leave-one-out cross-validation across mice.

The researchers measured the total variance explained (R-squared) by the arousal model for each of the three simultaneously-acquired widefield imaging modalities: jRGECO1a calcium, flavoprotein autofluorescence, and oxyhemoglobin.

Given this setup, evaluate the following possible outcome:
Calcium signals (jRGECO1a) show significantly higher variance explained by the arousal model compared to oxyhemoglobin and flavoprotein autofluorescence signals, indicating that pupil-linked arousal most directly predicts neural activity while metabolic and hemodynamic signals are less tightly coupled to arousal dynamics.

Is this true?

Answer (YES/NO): NO